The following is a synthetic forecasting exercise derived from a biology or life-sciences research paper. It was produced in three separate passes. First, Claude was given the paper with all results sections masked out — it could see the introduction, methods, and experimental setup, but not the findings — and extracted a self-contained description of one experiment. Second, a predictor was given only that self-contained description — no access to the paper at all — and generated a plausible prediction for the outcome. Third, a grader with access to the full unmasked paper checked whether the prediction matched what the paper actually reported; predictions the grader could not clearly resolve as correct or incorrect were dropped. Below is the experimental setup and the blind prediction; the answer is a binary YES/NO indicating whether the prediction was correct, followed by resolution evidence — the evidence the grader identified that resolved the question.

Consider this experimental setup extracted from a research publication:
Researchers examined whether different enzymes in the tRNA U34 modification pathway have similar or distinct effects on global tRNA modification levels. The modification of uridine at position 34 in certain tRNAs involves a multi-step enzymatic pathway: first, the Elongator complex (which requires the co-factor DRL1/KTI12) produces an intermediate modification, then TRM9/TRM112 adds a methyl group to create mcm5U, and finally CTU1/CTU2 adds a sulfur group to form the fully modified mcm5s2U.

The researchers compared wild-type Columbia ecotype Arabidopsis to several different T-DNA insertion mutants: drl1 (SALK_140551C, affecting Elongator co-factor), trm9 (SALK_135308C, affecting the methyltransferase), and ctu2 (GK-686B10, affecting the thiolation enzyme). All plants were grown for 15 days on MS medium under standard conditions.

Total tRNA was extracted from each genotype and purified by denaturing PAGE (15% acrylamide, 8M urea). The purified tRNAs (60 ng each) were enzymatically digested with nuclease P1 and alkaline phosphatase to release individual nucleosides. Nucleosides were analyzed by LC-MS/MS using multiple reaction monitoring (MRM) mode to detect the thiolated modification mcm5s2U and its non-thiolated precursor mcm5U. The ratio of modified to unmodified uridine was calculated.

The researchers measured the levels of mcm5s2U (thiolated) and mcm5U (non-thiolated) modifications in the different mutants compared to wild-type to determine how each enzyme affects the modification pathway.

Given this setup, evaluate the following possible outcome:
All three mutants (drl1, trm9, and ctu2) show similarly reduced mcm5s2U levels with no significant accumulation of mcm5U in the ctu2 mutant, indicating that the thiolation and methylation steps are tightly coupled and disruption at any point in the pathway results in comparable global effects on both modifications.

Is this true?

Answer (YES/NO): NO